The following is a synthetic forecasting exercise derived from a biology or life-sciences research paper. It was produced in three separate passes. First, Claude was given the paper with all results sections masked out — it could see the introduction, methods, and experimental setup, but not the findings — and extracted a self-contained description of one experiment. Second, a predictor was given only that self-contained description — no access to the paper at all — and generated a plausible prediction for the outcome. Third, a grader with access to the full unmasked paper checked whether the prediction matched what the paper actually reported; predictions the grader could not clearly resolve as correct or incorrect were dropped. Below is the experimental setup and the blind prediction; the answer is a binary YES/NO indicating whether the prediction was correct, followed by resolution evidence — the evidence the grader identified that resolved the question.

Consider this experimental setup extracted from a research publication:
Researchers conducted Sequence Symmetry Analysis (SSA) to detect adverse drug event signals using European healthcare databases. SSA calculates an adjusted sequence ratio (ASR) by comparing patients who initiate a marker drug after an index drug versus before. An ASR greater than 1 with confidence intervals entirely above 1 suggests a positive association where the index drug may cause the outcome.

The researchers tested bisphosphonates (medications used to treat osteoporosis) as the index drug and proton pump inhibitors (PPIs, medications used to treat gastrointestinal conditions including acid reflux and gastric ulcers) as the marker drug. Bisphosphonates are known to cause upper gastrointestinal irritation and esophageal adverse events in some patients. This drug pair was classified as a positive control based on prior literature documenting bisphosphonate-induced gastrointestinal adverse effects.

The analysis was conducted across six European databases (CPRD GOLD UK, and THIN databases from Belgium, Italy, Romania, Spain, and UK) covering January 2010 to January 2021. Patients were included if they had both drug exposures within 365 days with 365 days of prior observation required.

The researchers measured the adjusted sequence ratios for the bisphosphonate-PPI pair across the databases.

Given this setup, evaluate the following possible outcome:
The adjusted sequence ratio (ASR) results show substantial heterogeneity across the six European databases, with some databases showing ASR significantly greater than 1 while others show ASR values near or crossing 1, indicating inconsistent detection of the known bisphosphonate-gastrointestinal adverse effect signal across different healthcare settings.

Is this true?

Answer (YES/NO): NO